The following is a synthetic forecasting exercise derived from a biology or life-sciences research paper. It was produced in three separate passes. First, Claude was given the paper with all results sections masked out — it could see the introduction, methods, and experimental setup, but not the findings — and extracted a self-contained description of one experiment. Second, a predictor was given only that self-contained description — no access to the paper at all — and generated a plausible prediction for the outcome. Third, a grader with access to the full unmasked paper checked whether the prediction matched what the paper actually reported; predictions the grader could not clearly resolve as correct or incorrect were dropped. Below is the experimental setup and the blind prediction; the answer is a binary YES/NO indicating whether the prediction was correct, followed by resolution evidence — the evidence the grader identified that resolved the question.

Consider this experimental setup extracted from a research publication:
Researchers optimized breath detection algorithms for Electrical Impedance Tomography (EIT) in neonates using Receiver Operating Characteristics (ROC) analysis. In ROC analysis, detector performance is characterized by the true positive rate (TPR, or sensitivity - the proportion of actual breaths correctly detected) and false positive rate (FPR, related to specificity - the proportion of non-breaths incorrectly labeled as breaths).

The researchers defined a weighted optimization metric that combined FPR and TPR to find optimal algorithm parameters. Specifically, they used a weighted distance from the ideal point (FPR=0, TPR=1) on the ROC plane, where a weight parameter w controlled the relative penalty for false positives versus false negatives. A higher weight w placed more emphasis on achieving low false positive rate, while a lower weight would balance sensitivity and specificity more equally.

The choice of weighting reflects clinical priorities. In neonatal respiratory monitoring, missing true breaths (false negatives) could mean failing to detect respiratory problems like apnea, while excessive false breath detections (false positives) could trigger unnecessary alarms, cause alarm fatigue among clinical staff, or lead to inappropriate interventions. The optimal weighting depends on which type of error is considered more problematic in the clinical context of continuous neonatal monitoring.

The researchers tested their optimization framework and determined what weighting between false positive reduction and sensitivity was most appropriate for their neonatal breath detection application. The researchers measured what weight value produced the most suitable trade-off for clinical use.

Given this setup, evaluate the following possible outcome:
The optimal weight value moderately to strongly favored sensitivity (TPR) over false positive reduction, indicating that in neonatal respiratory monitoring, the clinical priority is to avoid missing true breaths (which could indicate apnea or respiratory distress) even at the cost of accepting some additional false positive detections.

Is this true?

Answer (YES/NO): NO